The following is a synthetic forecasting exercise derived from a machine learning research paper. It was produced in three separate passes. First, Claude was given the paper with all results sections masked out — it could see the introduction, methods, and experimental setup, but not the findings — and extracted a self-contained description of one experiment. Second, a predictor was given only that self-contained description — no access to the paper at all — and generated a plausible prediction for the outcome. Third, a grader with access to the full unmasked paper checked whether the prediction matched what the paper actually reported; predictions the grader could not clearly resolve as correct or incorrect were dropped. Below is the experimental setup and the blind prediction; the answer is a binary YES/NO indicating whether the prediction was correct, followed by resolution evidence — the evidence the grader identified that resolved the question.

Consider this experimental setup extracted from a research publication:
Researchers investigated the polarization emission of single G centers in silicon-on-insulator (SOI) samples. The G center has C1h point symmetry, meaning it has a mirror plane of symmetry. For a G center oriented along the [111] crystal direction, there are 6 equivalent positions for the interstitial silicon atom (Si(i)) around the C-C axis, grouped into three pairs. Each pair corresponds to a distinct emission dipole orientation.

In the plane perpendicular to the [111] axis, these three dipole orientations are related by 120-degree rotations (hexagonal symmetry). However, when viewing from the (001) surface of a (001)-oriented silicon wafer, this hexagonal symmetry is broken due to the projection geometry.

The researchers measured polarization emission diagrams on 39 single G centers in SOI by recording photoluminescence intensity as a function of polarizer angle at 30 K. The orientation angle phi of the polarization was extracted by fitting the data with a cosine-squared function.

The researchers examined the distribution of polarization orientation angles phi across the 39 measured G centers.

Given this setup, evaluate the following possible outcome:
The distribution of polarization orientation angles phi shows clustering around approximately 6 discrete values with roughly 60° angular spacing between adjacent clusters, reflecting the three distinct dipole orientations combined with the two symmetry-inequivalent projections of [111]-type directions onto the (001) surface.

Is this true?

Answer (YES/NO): NO